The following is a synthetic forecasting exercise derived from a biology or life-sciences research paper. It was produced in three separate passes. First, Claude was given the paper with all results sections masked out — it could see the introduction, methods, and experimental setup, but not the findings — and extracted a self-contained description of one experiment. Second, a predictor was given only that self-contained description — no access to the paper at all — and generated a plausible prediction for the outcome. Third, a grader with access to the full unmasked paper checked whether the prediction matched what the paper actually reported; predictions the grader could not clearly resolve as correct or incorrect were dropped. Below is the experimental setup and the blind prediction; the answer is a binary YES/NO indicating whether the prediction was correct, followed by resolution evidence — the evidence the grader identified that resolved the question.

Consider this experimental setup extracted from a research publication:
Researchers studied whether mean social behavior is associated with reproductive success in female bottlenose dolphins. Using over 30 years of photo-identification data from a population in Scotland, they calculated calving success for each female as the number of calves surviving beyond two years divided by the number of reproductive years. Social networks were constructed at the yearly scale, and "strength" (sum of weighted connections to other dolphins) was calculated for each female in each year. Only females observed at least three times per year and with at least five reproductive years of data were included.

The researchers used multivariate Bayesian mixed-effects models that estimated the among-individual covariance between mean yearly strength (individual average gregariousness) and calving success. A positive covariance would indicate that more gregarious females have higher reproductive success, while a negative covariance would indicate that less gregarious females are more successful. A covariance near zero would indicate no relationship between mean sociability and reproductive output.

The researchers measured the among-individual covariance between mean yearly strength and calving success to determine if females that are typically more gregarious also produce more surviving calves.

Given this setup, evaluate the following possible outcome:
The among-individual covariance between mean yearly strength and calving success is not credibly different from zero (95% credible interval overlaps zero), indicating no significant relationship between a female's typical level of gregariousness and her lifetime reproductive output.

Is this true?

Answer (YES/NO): NO